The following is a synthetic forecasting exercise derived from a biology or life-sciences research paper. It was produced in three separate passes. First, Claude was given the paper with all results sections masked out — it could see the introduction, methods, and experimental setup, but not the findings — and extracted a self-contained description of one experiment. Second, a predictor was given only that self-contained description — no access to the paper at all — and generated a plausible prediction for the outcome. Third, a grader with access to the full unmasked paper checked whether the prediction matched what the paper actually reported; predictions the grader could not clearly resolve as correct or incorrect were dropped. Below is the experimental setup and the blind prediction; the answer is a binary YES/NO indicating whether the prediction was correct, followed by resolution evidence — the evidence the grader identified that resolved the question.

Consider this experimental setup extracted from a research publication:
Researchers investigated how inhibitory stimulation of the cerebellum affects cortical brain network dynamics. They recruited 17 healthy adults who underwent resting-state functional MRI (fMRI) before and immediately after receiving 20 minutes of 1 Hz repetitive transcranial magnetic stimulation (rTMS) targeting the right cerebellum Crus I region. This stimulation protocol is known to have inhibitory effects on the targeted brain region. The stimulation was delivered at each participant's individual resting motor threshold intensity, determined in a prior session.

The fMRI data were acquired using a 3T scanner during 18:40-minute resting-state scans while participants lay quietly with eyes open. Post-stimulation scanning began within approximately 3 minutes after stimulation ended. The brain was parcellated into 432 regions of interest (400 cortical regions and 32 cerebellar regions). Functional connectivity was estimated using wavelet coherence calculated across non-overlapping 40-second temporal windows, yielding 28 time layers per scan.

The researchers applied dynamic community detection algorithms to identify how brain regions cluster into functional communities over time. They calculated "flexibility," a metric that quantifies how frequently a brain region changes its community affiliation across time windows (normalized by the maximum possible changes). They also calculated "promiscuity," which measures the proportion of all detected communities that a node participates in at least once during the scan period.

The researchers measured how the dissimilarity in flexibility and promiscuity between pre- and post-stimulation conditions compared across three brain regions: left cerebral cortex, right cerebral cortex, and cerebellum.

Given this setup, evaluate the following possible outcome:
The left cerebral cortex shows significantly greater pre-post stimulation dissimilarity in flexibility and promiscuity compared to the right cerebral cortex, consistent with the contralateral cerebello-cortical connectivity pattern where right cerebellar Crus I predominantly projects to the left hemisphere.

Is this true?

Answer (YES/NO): NO